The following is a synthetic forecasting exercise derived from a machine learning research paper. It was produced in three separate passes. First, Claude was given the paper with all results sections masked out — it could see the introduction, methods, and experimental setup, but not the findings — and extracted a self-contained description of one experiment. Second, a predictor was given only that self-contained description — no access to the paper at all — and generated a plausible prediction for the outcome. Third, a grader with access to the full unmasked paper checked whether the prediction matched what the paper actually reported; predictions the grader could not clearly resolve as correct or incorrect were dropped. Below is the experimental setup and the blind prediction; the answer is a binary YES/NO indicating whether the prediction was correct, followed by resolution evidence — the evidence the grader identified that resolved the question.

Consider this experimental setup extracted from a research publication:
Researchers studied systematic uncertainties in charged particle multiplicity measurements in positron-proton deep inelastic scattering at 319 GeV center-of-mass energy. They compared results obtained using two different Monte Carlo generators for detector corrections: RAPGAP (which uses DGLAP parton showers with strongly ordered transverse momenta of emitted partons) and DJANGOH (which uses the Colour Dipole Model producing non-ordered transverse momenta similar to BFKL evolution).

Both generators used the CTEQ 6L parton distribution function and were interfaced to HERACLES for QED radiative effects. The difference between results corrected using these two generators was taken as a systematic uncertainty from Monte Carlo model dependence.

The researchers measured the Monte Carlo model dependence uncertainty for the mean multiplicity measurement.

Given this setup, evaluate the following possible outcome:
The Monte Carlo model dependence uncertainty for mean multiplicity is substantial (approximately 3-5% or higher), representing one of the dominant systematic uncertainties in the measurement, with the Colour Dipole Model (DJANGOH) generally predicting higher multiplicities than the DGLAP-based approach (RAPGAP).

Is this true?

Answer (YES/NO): NO